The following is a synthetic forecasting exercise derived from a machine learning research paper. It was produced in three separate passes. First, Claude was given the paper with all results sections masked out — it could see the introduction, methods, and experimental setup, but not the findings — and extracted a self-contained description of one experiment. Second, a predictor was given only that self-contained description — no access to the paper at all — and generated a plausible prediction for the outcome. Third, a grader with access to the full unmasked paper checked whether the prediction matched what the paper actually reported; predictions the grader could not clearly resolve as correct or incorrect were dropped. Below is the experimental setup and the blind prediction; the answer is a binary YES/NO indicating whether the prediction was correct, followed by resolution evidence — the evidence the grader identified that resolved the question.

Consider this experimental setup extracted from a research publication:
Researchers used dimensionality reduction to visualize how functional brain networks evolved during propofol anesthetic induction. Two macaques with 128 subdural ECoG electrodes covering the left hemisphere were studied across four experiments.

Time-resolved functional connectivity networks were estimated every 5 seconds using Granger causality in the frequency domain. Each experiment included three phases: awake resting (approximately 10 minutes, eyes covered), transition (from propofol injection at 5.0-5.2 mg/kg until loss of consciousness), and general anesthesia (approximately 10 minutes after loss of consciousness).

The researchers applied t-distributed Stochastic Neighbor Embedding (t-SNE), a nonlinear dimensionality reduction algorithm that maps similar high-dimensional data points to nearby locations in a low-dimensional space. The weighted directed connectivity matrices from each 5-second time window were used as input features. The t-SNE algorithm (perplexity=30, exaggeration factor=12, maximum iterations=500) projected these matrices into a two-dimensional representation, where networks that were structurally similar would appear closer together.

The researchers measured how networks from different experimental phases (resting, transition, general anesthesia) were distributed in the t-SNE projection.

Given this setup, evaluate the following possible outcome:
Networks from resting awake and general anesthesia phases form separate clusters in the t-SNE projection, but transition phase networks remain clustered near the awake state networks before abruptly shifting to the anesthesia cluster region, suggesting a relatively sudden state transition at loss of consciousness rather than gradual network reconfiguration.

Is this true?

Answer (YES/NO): NO